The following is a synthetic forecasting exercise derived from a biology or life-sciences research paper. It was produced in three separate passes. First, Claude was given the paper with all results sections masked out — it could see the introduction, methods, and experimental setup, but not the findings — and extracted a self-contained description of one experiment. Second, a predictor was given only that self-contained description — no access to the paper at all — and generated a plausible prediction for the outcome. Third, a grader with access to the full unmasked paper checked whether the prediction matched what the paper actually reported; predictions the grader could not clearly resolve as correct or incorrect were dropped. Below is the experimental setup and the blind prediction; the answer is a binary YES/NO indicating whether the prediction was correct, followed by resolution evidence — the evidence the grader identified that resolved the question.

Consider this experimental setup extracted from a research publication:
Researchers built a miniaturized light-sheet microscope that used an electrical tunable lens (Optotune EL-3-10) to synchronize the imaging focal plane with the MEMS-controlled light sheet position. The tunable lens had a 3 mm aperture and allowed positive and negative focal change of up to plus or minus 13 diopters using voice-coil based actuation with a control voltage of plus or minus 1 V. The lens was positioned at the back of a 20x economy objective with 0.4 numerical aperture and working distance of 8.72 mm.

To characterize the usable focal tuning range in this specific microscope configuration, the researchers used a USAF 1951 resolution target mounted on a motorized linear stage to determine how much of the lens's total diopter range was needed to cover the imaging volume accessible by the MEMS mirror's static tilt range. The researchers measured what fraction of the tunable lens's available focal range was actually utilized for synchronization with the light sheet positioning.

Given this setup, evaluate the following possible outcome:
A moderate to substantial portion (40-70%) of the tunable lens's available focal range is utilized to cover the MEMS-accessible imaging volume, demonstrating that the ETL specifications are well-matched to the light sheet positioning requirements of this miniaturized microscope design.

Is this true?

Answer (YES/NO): NO